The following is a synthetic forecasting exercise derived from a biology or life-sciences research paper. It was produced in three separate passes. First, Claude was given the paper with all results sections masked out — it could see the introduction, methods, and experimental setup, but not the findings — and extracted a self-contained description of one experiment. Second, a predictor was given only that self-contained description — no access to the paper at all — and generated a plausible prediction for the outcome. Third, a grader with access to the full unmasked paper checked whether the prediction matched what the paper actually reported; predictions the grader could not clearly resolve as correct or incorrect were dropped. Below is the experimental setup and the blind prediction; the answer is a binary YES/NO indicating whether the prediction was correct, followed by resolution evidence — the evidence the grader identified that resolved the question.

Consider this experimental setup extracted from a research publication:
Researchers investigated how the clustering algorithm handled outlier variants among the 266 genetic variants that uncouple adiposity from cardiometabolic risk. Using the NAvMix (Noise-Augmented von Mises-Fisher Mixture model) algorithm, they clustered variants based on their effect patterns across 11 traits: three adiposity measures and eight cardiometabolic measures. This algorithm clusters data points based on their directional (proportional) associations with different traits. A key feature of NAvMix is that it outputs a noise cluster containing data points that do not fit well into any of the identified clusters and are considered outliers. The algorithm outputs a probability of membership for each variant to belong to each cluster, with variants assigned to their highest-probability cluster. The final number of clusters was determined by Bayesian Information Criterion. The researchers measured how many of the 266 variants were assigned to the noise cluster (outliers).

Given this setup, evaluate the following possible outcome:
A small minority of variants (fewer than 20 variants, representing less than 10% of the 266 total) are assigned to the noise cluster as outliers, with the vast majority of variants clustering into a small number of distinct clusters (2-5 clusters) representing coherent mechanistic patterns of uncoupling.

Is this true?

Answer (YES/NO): NO